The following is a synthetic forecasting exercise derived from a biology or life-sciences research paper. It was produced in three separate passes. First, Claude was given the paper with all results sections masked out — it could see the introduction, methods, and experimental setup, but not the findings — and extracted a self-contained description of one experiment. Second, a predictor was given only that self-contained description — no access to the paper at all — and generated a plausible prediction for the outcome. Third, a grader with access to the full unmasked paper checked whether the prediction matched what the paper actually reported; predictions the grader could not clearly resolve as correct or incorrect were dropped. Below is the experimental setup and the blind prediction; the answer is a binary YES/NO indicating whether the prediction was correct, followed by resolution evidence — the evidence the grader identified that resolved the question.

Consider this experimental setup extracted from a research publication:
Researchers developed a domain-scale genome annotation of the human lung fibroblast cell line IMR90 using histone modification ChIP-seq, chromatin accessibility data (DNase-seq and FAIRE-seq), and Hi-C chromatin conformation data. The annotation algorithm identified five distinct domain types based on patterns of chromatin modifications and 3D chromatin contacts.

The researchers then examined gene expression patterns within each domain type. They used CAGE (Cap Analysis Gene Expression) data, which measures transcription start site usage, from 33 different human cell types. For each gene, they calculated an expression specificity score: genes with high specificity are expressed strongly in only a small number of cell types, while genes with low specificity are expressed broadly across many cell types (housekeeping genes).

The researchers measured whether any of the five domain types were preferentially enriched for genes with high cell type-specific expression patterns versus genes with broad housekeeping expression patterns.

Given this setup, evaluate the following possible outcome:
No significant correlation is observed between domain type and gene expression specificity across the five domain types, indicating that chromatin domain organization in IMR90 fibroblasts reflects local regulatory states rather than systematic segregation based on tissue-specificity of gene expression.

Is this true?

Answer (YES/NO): NO